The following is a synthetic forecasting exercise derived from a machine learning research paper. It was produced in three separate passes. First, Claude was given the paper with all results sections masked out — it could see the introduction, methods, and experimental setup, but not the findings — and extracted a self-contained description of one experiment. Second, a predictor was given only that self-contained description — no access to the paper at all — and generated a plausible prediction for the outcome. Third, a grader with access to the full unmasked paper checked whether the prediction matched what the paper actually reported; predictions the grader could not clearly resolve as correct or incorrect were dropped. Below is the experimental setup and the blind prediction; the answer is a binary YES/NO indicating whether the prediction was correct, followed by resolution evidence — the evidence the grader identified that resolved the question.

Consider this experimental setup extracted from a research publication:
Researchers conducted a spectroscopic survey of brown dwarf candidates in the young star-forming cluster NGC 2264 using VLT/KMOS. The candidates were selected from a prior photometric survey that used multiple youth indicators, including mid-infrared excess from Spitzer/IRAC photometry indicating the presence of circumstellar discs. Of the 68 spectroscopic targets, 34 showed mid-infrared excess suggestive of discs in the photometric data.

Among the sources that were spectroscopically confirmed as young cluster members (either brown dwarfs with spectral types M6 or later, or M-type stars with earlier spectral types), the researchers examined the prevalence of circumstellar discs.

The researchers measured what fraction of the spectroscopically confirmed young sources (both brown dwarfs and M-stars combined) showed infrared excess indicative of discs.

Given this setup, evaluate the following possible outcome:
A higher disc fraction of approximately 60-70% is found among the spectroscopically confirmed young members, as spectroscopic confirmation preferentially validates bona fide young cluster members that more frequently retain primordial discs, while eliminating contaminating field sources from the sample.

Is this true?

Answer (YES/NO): YES